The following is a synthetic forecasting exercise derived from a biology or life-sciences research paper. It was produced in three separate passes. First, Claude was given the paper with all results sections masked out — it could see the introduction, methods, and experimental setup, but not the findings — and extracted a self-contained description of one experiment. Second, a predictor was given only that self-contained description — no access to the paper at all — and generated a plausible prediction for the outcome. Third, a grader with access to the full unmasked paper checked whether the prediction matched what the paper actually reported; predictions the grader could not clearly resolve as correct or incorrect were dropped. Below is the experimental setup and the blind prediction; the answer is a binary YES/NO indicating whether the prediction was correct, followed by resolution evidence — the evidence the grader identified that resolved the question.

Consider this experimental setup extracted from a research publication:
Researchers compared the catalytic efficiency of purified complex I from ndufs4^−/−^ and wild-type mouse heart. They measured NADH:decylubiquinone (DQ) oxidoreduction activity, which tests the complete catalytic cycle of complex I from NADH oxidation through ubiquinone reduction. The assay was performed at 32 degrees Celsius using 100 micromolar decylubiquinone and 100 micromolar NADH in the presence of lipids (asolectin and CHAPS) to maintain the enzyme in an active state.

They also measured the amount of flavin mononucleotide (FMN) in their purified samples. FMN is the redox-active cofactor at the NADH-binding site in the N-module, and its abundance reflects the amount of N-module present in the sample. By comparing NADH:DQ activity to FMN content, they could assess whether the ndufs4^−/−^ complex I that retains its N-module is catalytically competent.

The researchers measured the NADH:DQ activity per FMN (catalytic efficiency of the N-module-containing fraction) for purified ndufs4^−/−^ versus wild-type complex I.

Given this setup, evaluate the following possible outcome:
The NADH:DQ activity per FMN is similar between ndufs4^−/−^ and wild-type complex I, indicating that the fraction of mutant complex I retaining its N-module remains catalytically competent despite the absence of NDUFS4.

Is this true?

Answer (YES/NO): NO